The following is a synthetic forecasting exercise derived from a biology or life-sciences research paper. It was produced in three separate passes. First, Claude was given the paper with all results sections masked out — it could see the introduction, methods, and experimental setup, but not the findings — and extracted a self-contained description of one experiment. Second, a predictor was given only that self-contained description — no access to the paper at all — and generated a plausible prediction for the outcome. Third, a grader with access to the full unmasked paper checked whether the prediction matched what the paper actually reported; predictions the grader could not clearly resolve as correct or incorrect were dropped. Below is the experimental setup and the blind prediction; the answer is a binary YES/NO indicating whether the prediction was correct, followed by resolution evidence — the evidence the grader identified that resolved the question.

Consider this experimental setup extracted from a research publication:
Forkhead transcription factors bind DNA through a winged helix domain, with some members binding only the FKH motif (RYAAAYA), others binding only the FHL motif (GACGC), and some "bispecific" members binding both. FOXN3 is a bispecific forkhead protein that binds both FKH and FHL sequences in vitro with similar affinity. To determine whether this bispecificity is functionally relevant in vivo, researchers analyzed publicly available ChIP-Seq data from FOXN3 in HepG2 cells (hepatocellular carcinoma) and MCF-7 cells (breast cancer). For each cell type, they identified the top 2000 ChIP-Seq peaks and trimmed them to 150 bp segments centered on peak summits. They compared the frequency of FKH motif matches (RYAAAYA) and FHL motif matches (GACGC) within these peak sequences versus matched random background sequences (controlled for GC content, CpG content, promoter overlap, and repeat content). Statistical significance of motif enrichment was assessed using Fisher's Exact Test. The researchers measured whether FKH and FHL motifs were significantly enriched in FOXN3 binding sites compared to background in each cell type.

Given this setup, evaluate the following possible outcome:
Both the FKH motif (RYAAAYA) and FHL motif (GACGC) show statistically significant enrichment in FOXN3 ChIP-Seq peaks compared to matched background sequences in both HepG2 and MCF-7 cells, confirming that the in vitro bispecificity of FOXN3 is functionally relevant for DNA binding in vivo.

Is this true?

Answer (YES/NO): NO